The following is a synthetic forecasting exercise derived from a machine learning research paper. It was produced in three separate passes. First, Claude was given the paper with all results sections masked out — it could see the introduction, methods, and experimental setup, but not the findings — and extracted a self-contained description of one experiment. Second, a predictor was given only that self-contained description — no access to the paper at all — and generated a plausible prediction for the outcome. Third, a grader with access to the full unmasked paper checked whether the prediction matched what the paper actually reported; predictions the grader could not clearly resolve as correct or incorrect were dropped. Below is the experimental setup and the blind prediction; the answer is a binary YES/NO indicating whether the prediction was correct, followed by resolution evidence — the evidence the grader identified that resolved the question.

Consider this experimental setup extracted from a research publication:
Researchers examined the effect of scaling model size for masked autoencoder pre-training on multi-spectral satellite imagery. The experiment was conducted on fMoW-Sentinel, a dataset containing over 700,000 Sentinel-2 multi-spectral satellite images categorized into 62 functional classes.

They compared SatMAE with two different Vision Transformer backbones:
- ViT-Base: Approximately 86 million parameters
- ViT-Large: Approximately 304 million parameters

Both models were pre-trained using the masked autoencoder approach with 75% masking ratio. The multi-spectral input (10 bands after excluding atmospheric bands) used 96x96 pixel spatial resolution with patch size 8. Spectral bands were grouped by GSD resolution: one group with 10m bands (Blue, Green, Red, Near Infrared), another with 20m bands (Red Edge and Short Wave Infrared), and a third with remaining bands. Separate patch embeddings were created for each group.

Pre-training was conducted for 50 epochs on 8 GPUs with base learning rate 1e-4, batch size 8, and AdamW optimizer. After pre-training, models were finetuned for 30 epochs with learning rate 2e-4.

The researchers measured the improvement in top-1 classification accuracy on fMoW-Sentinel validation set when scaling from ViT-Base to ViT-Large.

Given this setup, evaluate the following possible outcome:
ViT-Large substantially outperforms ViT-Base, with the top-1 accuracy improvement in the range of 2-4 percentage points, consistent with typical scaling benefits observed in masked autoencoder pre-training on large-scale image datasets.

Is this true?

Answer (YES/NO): NO